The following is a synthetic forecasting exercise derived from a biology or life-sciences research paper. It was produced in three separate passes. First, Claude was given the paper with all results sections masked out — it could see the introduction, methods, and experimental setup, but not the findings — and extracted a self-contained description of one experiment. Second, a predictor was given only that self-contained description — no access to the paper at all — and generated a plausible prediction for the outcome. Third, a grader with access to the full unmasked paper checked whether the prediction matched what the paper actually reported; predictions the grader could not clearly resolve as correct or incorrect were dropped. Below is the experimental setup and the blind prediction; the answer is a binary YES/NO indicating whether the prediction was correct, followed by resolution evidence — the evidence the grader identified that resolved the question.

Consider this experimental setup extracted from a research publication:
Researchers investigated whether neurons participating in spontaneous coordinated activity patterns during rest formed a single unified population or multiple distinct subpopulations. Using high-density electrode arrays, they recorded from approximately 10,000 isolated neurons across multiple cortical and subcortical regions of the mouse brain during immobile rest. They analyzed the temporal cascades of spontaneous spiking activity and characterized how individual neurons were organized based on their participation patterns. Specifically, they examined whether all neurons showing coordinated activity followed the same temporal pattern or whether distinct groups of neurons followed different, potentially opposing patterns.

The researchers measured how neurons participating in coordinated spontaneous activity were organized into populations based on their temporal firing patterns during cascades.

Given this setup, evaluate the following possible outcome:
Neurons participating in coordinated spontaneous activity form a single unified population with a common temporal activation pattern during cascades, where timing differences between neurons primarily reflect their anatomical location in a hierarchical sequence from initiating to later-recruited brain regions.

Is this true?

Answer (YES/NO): NO